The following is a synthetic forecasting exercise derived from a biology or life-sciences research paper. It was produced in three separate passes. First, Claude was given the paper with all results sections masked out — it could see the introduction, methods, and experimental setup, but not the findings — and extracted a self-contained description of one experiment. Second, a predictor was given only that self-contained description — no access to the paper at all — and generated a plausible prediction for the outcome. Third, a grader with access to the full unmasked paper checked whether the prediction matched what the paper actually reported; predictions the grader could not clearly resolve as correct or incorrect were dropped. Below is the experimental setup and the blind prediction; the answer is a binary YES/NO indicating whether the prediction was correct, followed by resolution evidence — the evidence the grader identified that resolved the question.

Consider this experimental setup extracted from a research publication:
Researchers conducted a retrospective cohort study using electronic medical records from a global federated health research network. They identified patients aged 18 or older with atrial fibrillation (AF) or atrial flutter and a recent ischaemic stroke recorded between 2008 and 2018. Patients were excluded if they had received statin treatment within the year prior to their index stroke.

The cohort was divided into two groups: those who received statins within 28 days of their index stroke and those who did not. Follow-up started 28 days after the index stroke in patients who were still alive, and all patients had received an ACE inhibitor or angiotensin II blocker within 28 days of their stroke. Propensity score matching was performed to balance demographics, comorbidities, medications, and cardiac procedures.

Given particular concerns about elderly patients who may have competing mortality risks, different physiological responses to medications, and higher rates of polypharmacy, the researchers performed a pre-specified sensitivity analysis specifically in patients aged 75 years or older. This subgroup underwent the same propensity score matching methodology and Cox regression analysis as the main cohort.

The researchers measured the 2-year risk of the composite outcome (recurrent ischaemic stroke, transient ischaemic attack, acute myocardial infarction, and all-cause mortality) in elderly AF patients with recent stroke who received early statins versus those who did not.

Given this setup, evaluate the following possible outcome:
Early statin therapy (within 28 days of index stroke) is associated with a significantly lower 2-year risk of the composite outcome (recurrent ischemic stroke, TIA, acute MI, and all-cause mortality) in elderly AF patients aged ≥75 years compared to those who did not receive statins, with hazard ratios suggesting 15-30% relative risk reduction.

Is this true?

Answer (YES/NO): NO